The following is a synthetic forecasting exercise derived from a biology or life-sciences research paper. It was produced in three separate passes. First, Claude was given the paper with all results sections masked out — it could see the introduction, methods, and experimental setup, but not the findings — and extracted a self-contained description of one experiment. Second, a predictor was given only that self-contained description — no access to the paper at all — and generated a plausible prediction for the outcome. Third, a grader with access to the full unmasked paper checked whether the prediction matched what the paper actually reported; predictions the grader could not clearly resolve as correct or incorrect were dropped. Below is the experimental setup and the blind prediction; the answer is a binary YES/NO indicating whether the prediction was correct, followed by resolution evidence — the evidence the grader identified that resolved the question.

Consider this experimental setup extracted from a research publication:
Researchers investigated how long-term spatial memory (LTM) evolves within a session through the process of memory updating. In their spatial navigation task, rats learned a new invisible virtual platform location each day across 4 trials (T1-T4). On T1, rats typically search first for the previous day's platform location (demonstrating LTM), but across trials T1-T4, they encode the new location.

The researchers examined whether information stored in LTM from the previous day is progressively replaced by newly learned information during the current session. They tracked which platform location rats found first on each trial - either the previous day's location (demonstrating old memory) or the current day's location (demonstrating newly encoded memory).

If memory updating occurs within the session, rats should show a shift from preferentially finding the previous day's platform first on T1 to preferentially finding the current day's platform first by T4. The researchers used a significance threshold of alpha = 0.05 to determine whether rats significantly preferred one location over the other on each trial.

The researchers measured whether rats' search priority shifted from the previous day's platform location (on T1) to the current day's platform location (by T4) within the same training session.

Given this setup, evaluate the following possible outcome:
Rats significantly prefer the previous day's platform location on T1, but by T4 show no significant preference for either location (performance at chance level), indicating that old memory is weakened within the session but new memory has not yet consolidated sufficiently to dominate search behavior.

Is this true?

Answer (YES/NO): NO